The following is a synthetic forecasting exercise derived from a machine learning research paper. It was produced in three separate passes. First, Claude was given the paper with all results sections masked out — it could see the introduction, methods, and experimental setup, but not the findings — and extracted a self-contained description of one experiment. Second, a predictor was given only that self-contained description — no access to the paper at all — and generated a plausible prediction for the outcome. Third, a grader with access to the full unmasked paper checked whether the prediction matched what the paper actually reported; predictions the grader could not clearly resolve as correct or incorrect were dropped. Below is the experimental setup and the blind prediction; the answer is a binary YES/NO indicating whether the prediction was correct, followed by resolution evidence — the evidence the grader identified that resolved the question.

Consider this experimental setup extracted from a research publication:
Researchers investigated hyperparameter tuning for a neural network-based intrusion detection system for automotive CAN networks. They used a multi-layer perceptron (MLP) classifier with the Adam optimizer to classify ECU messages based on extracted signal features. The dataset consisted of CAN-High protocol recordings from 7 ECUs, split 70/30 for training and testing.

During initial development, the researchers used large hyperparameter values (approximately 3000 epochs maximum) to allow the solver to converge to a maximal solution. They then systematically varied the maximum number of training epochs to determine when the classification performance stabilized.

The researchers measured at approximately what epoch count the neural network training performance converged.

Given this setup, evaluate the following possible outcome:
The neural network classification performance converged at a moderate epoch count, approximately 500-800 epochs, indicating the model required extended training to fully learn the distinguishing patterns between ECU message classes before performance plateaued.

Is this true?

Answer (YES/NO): YES